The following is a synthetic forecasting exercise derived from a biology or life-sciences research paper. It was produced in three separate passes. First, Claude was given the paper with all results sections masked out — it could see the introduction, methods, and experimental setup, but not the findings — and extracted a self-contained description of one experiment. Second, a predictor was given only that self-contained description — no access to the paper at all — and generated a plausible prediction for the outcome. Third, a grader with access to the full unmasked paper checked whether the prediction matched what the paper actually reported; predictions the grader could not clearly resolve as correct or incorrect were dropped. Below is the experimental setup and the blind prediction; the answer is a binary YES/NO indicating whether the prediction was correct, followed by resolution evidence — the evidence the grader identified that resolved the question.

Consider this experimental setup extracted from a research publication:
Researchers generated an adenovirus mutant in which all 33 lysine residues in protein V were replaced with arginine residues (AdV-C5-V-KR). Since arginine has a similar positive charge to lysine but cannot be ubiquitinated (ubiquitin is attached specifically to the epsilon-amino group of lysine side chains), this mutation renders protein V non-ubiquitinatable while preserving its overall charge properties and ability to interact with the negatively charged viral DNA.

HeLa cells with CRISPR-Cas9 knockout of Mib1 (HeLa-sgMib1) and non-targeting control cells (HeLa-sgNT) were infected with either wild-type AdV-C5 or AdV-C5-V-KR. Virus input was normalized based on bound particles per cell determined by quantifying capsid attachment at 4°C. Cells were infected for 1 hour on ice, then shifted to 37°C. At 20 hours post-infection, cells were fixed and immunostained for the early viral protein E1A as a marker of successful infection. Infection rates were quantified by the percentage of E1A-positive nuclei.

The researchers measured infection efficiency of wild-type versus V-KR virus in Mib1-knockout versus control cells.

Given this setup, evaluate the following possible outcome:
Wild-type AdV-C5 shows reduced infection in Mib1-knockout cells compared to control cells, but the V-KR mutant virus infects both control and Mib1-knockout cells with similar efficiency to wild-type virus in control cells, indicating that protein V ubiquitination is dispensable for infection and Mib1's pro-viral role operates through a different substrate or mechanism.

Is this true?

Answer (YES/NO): NO